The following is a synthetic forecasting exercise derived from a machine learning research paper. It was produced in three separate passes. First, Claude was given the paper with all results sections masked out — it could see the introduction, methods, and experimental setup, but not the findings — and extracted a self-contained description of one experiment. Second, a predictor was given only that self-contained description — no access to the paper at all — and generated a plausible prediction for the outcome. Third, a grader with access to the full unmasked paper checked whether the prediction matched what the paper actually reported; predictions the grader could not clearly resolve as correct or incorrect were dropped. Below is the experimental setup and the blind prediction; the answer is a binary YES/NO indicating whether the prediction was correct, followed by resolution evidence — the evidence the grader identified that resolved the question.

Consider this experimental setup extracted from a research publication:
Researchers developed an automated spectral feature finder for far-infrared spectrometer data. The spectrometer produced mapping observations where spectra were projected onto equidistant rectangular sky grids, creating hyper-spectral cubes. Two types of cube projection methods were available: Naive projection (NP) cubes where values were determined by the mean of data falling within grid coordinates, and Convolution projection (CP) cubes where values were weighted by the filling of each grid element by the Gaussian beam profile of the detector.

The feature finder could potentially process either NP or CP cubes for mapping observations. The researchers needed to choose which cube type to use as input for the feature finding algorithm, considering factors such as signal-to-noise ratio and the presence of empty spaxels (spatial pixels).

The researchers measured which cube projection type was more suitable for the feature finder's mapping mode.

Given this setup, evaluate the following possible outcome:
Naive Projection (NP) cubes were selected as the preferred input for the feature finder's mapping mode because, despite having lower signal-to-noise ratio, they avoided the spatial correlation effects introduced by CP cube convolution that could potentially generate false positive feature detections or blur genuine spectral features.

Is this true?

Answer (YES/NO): NO